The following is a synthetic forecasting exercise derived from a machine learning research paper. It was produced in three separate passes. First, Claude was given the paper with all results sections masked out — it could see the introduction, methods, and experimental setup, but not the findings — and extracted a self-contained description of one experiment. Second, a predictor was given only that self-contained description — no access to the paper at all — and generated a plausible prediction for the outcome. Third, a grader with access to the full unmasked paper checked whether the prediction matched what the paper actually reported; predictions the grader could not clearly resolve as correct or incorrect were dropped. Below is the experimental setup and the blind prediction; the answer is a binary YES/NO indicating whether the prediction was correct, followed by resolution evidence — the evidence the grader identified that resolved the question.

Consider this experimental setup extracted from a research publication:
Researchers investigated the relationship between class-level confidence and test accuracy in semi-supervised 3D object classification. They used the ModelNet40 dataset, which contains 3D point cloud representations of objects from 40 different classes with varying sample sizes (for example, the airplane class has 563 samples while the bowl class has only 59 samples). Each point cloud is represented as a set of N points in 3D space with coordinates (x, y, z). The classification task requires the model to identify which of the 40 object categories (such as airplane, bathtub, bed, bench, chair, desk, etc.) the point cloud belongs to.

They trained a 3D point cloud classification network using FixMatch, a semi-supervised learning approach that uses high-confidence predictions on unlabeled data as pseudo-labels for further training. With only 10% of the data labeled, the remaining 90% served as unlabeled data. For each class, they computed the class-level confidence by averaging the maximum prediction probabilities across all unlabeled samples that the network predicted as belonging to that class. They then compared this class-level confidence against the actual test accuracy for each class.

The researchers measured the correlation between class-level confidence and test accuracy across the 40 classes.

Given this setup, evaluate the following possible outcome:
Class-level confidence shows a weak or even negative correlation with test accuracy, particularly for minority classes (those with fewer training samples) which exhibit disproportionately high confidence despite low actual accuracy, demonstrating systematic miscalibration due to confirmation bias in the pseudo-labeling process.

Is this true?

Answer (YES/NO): NO